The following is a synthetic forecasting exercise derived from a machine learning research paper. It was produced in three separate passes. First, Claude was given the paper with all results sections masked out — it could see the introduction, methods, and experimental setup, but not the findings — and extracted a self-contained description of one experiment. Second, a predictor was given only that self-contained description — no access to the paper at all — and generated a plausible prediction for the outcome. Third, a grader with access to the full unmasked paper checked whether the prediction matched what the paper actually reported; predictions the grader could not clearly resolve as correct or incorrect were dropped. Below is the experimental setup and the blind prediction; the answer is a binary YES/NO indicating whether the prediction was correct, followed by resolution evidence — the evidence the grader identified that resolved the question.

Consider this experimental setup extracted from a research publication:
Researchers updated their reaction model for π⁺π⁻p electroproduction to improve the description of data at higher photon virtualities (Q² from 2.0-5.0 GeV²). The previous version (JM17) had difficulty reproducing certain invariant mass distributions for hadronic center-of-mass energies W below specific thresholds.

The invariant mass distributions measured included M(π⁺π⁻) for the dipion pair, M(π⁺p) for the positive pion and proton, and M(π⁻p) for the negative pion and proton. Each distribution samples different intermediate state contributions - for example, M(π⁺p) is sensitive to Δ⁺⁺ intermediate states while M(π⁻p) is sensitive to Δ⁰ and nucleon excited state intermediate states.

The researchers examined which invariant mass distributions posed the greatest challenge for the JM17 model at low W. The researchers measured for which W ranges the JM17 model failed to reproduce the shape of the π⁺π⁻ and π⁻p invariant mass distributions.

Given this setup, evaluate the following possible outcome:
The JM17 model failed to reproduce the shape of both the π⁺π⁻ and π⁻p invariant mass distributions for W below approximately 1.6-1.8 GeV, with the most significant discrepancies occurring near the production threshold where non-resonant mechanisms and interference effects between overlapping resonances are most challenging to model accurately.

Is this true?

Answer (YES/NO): NO